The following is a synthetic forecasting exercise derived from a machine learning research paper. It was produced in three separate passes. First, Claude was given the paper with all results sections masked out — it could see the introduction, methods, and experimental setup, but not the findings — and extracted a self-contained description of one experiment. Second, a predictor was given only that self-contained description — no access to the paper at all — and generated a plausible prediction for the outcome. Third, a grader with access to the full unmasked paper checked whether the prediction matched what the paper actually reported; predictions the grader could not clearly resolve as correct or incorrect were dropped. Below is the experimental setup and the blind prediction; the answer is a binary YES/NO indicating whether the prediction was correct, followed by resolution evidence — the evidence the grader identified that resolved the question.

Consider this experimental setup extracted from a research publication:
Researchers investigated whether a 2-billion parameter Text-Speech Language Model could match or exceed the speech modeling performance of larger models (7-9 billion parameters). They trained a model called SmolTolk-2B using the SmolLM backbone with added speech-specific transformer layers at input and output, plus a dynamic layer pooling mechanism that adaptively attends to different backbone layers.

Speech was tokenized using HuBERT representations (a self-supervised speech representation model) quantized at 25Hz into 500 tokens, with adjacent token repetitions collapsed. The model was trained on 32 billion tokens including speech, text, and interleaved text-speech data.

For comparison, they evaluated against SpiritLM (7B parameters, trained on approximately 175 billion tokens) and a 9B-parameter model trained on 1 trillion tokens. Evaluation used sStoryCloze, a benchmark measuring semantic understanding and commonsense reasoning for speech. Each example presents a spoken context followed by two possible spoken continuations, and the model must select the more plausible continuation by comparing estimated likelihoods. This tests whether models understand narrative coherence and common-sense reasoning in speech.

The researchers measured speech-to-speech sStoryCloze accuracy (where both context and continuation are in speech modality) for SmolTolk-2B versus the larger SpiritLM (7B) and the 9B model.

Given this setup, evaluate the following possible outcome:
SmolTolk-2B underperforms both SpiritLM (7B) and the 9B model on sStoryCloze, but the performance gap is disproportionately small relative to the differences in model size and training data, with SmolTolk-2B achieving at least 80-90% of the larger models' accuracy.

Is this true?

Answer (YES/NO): YES